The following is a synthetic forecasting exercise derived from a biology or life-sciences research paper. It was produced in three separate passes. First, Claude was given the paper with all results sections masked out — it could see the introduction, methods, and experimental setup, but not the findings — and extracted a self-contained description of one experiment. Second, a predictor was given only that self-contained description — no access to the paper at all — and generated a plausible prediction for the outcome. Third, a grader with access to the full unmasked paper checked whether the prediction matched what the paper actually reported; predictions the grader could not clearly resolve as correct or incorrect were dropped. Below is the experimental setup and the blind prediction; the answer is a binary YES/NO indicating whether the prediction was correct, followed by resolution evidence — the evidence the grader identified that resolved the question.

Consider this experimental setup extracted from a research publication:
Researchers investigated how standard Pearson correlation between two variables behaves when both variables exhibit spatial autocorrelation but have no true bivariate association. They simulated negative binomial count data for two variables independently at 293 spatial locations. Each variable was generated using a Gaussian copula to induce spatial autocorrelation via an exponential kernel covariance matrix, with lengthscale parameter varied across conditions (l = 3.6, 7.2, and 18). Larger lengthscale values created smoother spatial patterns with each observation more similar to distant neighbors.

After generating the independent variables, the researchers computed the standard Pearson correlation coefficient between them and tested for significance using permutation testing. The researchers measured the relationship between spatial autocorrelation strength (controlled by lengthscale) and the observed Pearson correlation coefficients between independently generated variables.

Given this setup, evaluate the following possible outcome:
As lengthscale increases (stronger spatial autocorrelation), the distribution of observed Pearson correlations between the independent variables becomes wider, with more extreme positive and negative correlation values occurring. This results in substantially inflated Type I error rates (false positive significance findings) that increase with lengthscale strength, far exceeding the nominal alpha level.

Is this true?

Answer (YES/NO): YES